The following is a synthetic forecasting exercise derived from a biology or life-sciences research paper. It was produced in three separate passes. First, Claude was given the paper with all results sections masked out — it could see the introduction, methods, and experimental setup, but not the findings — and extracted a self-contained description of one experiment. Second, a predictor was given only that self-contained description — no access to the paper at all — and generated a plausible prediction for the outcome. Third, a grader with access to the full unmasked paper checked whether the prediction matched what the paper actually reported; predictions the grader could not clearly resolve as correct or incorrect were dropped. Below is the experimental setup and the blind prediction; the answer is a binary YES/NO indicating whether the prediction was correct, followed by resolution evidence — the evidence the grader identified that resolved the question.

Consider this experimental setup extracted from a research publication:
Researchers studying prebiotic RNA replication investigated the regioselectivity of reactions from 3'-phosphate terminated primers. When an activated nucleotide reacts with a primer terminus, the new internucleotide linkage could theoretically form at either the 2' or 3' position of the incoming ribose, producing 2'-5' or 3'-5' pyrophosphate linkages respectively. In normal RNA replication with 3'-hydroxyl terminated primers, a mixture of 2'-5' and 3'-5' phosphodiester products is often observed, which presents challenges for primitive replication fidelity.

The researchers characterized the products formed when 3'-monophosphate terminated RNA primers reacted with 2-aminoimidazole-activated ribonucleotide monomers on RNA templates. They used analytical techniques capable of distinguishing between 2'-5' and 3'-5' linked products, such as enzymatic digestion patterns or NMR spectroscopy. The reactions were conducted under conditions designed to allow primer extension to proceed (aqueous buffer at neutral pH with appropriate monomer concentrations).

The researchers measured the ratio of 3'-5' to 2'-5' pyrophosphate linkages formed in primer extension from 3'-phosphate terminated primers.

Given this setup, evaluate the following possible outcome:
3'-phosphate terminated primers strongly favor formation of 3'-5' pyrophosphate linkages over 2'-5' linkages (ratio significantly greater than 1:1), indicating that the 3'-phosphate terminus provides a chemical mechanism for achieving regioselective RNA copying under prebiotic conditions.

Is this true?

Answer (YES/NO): YES